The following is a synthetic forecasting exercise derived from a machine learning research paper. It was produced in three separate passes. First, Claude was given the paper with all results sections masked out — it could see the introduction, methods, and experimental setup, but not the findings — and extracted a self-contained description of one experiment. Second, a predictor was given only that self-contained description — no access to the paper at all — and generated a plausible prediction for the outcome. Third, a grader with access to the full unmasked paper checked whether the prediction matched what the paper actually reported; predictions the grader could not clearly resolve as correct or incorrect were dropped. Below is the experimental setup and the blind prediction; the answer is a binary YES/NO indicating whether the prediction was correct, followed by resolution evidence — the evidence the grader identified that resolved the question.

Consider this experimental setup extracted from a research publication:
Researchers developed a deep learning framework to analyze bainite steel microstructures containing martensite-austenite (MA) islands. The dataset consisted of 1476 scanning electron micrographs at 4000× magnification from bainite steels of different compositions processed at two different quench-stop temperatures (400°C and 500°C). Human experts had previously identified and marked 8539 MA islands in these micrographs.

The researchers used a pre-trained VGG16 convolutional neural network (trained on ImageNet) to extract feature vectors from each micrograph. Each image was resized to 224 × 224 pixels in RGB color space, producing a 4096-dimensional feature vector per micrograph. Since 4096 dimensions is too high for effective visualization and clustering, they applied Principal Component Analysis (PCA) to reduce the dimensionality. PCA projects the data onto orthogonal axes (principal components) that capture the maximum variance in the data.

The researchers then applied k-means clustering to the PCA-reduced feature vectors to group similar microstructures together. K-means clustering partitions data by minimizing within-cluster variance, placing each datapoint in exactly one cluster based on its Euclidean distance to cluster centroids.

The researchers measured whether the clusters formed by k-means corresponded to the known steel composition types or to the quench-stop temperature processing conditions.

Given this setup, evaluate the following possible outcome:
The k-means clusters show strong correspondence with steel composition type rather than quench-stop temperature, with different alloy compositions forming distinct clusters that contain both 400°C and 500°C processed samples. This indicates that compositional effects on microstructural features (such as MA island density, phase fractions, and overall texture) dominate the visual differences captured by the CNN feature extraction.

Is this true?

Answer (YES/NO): NO